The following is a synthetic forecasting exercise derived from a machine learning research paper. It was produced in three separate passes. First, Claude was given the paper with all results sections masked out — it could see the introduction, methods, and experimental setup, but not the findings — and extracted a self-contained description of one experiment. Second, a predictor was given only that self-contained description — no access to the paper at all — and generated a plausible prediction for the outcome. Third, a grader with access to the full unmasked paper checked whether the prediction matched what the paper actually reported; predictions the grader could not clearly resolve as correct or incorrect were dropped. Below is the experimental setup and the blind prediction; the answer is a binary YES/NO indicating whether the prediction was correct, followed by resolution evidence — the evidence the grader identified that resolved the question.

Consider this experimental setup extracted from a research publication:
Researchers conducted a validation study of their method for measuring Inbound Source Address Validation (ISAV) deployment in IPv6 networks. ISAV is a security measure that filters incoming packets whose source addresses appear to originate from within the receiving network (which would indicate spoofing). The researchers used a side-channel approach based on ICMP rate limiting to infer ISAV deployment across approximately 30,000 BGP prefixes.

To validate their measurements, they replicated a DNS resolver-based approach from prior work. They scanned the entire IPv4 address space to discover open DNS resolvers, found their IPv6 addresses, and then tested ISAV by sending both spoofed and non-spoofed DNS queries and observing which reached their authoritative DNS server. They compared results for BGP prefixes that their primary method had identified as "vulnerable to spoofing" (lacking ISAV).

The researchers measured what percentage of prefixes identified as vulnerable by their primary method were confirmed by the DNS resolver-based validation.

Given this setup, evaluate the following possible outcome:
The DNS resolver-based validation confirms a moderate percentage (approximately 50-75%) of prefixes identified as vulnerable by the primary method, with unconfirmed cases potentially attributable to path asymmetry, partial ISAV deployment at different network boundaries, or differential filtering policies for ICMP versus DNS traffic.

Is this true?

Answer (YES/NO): NO